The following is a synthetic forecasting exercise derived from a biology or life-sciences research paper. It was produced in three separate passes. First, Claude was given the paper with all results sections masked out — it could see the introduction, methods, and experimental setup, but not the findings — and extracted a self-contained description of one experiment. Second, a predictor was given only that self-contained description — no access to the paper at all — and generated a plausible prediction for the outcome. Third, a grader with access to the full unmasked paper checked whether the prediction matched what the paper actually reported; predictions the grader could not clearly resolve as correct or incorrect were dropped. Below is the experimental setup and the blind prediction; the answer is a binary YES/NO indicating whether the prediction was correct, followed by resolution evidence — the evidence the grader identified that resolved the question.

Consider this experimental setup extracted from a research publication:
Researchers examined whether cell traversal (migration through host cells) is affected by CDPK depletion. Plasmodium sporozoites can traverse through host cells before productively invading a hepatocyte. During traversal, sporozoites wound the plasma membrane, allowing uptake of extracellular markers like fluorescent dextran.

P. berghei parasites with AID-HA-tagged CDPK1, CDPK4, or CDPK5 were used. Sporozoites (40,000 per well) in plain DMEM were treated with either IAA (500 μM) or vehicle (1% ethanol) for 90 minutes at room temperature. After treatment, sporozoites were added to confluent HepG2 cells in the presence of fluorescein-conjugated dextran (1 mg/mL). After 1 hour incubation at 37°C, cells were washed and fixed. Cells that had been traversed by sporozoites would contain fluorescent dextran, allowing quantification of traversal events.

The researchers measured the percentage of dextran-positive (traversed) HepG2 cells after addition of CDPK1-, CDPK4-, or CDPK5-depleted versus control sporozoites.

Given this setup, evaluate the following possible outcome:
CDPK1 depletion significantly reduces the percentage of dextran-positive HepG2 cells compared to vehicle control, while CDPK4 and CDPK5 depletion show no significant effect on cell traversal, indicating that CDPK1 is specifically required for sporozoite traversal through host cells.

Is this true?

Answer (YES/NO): NO